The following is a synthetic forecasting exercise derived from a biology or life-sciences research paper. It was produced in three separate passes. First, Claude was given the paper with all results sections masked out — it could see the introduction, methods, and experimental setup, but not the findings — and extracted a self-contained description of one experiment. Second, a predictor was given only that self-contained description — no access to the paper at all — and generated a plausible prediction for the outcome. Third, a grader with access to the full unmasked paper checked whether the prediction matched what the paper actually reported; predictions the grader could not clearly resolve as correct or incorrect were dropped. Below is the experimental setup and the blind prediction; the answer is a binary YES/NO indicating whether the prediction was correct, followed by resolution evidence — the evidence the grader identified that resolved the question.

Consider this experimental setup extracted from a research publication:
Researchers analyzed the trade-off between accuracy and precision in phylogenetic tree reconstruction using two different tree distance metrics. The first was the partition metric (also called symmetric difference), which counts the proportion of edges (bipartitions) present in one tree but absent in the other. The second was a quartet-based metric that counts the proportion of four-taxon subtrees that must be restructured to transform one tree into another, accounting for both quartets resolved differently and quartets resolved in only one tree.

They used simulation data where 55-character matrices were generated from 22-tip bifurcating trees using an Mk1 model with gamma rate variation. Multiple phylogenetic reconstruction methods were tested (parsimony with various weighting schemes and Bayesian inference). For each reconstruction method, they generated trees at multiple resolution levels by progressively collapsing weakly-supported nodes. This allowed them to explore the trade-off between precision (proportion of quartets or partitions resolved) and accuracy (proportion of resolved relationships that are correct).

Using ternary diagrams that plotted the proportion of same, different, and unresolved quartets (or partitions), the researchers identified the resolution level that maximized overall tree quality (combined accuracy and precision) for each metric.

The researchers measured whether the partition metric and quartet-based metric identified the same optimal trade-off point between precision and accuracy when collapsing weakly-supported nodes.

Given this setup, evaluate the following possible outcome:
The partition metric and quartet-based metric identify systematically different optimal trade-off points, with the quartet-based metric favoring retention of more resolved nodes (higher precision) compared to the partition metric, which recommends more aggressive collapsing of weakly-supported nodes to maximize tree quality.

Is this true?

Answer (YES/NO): YES